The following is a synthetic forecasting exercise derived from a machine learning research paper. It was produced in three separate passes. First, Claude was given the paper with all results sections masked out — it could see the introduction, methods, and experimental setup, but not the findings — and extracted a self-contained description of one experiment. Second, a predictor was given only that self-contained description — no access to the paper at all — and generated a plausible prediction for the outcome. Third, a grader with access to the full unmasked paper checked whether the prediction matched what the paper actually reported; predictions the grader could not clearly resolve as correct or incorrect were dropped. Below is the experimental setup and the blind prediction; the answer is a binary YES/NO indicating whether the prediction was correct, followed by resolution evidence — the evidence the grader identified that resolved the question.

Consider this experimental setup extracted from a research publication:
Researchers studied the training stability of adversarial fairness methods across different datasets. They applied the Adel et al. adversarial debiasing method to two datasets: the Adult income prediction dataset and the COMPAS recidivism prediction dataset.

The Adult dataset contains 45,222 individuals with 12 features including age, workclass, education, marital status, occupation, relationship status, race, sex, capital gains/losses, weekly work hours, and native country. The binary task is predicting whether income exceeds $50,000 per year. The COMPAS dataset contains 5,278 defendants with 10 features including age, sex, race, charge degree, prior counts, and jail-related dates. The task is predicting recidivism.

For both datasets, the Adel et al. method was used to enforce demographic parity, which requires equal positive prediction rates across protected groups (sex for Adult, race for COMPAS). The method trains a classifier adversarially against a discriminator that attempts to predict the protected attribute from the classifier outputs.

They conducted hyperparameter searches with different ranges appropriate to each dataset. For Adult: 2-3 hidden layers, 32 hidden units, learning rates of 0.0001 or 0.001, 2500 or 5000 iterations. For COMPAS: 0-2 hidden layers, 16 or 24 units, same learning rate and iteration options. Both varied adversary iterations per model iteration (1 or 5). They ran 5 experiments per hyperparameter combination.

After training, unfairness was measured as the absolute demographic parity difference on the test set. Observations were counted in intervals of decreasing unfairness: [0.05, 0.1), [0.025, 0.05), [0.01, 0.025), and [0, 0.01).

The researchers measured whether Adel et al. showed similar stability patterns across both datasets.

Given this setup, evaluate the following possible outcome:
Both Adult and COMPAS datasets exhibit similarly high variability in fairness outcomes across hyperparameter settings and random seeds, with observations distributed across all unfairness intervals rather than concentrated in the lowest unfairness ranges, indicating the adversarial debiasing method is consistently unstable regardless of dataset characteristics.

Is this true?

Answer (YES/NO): YES